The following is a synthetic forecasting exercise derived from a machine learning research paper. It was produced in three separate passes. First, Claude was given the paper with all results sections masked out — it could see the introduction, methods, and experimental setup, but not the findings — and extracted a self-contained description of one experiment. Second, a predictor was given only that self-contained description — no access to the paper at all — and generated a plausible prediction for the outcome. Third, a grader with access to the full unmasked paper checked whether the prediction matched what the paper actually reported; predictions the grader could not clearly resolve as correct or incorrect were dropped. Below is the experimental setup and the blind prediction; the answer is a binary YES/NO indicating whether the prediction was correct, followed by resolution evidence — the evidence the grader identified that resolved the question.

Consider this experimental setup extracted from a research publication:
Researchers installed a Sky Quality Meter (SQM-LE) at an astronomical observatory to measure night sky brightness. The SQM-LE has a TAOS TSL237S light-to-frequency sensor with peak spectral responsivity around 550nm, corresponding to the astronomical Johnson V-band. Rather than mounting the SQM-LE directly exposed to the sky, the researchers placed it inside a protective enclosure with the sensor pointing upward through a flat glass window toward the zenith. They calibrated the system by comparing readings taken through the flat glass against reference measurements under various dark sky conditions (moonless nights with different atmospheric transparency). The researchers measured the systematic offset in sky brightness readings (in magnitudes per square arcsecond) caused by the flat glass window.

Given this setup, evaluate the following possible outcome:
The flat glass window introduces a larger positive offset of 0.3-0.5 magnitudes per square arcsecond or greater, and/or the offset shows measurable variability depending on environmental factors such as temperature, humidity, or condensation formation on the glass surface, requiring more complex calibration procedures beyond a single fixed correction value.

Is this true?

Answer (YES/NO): NO